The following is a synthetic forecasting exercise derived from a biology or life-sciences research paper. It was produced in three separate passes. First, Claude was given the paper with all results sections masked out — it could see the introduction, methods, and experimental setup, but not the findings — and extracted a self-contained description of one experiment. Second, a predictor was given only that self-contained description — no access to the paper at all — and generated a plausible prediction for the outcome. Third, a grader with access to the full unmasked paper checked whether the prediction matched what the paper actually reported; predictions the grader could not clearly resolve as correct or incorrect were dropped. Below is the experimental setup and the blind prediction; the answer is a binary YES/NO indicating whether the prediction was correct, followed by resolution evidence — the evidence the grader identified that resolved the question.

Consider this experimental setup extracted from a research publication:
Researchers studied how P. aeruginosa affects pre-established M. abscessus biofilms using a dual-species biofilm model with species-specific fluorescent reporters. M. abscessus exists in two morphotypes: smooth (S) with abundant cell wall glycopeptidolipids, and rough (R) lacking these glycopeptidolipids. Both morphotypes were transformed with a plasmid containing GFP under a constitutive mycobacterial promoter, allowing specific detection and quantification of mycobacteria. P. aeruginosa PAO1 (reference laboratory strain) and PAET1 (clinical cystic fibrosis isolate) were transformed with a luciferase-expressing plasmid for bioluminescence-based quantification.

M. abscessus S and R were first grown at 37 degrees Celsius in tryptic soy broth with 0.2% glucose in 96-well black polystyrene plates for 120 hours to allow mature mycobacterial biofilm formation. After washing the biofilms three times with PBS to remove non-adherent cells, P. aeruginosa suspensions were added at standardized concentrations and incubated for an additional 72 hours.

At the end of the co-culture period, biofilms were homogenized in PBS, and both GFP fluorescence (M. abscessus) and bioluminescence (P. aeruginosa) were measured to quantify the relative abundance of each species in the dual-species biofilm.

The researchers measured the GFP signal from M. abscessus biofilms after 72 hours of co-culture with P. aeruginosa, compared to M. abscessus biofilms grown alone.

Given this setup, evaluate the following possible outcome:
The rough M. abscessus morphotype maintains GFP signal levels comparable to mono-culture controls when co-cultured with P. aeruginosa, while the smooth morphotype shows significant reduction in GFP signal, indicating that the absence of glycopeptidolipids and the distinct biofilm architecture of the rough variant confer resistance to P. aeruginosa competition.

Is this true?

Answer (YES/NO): NO